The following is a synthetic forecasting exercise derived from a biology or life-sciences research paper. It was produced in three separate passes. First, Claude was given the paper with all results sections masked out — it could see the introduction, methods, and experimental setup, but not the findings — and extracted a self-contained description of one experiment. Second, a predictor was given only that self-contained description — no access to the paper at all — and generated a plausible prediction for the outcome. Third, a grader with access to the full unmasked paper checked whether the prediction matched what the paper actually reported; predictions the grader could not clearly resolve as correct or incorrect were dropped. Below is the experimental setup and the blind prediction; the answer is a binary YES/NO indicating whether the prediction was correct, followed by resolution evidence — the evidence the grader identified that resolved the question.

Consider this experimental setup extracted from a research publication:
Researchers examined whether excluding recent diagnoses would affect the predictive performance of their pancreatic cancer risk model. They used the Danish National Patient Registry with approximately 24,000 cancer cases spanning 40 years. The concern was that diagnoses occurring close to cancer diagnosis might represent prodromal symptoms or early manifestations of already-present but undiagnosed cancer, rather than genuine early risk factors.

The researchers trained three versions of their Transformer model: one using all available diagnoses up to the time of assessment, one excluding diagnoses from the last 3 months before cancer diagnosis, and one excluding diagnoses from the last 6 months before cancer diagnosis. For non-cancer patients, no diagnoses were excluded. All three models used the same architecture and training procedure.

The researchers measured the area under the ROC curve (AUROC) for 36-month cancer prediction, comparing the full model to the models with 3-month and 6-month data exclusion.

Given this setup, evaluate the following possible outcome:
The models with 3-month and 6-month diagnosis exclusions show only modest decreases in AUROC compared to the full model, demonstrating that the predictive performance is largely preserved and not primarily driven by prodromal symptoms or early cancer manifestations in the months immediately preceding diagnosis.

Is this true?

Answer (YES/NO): NO